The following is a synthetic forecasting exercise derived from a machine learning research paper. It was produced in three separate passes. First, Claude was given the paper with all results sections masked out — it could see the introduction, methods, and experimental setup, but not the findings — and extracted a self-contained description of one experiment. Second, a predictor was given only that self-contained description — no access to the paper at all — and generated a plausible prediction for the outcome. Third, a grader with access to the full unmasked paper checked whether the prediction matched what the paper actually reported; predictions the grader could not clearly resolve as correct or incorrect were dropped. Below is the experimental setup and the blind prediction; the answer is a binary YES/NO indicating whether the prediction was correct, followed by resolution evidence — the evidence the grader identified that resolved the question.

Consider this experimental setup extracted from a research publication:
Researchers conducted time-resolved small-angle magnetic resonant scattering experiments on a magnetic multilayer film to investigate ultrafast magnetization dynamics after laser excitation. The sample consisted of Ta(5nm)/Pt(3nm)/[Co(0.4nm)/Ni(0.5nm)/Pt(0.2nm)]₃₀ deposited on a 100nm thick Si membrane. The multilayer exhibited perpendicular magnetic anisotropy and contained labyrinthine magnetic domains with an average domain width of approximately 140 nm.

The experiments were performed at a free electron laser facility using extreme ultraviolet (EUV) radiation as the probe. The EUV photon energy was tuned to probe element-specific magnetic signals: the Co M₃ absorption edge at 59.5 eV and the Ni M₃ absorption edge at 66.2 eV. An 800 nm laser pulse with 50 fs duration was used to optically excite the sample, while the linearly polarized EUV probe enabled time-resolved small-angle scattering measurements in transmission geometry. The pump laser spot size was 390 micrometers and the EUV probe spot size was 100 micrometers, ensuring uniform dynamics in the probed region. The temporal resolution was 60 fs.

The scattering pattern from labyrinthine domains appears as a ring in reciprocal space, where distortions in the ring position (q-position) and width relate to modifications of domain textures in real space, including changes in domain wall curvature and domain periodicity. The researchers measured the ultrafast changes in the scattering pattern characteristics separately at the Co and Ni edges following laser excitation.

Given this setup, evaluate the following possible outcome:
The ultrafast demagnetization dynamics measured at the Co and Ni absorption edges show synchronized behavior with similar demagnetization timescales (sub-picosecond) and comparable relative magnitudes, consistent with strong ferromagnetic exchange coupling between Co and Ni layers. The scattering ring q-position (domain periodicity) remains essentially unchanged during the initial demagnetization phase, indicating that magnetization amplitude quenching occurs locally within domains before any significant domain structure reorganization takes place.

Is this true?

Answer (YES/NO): NO